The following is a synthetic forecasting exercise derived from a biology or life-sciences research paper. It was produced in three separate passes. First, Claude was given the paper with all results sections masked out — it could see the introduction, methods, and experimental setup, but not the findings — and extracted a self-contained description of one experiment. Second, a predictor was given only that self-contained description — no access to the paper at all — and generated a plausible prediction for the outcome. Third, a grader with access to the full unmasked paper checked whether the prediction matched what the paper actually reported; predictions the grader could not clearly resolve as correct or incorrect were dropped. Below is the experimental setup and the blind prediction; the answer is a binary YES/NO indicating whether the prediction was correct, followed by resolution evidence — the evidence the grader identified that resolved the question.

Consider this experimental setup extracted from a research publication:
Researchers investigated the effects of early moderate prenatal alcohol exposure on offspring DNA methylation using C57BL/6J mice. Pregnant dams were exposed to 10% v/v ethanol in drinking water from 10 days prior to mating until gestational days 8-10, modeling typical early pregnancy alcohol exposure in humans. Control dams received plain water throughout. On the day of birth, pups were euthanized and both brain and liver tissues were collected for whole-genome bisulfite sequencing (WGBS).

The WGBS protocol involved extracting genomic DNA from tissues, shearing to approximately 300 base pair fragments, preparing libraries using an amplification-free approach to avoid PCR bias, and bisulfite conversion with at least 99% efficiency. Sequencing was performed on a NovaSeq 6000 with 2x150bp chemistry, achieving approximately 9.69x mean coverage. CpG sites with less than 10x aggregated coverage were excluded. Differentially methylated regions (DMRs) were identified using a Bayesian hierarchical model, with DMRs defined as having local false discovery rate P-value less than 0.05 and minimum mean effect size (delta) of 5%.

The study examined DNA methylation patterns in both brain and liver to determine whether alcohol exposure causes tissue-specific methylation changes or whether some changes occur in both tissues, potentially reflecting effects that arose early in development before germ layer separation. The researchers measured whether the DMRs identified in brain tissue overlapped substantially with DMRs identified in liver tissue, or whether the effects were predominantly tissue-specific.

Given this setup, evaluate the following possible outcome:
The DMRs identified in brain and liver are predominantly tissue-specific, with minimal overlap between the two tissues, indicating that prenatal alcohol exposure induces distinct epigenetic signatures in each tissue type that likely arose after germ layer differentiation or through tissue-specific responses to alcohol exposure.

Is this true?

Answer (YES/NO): YES